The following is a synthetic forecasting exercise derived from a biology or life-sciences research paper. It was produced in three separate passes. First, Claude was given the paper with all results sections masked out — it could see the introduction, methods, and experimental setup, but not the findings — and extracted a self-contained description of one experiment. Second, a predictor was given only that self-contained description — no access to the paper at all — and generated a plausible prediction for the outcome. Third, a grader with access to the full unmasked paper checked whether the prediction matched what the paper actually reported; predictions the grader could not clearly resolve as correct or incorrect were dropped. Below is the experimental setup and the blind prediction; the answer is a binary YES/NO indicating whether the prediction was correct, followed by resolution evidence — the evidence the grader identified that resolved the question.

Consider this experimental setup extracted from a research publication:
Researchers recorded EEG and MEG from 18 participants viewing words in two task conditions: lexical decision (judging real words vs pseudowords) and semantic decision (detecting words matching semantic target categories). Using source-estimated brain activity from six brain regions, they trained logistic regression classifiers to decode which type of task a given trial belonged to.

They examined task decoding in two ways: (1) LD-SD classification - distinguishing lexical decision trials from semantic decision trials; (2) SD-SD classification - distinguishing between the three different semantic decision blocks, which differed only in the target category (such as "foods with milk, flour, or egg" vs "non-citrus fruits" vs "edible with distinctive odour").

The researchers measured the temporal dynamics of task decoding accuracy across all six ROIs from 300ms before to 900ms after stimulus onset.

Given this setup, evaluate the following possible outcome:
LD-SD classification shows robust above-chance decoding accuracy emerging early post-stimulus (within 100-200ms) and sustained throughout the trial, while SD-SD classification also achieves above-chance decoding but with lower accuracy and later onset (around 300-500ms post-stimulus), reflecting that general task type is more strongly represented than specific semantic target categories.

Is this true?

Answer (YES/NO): NO